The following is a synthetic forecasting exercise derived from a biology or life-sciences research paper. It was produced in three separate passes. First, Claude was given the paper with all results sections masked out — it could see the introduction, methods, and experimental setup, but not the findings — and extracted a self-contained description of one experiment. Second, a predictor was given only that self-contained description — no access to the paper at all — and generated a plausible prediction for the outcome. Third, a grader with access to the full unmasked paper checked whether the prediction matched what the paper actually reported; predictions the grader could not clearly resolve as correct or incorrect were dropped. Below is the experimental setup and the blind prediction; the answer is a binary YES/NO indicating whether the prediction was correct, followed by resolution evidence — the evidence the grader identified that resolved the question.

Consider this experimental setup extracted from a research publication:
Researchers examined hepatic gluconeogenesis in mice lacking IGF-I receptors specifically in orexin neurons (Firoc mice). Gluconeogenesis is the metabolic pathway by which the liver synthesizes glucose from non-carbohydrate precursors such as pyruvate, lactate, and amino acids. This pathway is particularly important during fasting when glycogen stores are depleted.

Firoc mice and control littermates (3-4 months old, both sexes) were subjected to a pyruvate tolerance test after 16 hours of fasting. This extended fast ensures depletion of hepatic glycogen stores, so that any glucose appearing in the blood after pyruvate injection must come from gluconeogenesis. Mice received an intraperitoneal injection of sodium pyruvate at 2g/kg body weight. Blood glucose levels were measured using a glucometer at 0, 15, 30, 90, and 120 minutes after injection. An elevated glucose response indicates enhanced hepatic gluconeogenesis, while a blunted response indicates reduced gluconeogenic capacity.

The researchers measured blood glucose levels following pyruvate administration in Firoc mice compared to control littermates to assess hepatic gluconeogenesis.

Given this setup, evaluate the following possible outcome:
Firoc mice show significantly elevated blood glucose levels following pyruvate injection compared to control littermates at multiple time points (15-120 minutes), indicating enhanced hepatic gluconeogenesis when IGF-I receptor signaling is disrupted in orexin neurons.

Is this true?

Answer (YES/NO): NO